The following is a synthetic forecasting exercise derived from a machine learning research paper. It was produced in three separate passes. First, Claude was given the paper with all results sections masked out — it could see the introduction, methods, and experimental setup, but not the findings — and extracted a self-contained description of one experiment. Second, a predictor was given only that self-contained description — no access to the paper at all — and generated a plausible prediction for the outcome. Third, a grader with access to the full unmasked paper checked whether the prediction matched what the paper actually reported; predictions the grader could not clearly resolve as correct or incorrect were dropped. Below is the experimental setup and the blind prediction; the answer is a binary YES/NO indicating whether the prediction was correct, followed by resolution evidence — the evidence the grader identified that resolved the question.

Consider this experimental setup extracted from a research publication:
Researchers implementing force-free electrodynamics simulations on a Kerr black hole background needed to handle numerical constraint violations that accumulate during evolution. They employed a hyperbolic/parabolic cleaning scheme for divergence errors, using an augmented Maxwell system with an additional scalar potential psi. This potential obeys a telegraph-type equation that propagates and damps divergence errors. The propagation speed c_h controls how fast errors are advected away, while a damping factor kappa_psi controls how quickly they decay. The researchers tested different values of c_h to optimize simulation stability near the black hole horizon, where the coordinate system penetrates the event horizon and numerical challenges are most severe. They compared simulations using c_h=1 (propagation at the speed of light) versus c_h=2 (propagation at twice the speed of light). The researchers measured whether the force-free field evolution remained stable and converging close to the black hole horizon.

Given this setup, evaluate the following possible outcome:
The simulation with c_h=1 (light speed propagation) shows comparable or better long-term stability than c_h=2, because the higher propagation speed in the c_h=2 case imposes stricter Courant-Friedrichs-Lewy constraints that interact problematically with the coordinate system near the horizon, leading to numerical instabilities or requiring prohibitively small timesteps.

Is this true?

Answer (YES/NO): NO